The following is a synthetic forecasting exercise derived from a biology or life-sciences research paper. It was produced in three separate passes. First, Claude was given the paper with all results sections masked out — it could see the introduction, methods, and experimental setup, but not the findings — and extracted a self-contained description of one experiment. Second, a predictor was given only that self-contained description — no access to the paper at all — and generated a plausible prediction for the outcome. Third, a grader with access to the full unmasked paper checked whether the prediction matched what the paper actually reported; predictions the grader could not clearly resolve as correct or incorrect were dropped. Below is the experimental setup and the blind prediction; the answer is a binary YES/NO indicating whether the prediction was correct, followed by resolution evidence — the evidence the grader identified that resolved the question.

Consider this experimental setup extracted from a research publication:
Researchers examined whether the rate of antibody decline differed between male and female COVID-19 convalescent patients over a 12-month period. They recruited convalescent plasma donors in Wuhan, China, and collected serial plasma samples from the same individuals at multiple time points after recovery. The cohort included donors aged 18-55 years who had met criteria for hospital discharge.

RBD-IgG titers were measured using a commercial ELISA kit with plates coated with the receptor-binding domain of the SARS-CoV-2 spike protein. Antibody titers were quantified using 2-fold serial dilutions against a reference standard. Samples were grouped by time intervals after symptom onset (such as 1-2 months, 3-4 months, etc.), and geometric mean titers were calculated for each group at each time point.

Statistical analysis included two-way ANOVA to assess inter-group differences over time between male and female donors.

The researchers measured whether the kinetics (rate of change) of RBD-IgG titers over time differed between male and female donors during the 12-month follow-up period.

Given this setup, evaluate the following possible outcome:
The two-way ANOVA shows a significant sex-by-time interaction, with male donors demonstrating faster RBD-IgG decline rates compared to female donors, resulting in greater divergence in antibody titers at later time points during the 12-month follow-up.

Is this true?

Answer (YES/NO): NO